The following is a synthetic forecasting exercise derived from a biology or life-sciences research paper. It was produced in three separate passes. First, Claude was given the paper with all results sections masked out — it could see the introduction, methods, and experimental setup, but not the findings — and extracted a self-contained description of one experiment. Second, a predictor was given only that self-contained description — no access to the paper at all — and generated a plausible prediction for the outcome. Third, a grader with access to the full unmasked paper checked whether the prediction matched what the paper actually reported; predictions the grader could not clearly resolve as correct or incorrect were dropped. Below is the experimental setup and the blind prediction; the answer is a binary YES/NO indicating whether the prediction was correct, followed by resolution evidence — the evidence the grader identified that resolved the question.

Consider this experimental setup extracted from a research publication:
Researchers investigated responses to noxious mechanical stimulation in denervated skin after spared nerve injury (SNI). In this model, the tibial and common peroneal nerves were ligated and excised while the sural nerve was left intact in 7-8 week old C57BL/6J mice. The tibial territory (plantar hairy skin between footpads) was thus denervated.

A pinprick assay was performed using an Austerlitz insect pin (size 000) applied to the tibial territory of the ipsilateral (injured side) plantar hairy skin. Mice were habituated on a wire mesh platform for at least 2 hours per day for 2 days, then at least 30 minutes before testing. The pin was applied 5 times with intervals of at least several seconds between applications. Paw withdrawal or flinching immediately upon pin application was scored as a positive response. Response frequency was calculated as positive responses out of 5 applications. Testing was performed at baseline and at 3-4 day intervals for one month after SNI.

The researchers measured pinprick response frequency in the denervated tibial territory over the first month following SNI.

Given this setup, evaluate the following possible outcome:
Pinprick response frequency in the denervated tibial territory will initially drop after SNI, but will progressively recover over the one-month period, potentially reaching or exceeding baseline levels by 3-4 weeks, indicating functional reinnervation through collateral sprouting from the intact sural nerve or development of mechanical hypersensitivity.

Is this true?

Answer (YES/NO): YES